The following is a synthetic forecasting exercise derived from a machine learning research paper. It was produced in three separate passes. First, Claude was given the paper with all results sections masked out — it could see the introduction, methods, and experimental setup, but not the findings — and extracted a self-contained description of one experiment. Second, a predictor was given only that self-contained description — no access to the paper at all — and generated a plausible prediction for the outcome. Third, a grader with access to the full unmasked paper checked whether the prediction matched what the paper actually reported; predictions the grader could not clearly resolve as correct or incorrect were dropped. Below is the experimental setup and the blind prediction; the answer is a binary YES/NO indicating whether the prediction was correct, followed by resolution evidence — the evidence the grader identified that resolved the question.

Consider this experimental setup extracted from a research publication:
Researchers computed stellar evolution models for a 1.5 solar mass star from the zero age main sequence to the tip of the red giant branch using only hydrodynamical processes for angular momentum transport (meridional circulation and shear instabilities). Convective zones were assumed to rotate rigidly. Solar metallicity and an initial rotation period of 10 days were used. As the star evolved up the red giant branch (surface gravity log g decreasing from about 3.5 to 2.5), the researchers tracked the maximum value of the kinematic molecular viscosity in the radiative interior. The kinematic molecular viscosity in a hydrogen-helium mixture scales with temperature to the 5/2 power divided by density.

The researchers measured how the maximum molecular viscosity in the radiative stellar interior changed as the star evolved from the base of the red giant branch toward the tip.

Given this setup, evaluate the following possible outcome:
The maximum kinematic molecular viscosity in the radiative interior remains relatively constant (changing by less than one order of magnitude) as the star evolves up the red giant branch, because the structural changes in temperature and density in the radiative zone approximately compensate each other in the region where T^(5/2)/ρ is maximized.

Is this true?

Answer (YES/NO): NO